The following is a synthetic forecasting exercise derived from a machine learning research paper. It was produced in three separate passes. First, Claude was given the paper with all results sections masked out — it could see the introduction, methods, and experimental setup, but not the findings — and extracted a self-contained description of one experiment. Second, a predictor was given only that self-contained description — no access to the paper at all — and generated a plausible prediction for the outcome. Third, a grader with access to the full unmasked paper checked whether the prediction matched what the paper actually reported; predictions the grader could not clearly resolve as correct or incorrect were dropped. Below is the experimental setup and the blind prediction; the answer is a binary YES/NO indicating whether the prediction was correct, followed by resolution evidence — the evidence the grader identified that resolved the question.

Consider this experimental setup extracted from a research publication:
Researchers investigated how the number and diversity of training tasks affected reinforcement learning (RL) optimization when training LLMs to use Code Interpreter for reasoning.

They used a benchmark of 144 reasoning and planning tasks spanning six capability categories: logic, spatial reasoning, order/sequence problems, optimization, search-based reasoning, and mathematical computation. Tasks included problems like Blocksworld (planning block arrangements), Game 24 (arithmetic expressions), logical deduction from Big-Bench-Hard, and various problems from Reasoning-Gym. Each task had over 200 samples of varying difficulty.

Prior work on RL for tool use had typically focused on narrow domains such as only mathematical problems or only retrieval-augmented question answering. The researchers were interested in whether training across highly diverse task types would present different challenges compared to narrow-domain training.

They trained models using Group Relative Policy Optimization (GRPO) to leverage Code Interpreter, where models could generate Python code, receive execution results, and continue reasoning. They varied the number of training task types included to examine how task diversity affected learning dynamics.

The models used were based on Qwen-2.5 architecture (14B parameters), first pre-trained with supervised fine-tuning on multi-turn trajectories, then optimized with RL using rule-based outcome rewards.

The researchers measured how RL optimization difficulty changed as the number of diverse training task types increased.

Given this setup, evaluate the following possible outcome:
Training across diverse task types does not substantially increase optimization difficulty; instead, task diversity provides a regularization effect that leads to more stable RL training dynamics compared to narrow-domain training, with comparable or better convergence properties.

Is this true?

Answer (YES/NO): NO